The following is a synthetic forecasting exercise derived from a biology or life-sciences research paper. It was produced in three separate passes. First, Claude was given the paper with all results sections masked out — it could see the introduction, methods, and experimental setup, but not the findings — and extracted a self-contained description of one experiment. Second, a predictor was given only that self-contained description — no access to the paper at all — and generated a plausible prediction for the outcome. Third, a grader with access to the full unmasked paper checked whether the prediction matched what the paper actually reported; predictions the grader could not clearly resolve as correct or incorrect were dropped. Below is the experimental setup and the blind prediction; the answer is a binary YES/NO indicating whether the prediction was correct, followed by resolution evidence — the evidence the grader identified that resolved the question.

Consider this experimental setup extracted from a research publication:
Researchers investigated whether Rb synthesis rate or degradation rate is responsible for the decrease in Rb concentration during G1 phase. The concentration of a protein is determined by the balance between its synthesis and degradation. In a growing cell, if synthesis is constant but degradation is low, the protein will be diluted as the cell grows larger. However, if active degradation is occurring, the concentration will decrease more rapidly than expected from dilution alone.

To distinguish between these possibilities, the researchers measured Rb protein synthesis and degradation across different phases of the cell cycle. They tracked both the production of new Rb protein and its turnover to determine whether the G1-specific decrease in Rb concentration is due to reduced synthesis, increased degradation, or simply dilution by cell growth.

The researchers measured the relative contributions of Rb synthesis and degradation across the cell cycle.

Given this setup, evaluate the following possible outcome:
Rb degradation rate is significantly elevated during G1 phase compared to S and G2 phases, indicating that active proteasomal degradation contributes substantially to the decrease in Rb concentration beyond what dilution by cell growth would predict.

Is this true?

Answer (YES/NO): YES